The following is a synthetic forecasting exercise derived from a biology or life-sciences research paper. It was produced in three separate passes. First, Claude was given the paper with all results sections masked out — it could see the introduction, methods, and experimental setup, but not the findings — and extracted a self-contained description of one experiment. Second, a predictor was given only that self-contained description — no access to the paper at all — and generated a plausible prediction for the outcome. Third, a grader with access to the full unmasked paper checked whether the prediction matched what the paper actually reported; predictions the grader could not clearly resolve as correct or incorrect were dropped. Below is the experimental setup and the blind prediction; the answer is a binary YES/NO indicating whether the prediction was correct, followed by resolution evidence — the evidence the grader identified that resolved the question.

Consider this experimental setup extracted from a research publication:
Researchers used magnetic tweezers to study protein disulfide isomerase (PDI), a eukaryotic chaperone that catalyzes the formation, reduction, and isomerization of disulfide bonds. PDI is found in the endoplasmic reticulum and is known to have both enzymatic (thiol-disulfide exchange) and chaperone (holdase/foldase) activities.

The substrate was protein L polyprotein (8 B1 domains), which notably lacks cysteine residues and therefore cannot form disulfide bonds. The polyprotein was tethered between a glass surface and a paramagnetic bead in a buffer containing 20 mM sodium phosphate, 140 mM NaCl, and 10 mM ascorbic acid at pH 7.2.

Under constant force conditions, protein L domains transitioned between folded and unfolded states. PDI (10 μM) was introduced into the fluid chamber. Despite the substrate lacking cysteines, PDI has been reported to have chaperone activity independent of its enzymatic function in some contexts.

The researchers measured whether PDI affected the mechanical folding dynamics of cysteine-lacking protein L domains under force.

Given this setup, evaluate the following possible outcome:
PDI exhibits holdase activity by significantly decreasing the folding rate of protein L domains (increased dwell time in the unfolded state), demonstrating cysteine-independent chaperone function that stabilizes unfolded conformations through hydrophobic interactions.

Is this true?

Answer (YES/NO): NO